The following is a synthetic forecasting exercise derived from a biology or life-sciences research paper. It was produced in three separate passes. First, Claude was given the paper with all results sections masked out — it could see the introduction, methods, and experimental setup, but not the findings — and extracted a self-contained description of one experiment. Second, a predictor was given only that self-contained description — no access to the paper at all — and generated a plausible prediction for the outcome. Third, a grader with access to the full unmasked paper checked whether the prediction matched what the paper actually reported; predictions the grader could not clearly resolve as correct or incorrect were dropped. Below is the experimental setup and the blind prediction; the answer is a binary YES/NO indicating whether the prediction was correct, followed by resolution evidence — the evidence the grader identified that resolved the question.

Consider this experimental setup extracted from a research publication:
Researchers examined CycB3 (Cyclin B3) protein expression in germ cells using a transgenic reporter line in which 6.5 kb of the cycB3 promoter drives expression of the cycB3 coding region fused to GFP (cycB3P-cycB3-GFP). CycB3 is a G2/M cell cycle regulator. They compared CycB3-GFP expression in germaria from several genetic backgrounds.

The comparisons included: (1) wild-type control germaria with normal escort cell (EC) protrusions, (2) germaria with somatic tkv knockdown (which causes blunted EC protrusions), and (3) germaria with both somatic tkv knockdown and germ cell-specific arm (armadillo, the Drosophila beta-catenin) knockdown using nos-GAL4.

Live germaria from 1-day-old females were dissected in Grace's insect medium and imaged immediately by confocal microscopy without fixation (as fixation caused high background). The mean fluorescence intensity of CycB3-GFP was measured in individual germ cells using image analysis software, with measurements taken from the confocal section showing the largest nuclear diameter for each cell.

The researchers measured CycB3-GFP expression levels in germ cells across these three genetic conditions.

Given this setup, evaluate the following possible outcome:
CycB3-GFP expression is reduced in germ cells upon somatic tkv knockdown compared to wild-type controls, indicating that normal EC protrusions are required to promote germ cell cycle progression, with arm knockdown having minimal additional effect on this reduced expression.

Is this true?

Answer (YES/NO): NO